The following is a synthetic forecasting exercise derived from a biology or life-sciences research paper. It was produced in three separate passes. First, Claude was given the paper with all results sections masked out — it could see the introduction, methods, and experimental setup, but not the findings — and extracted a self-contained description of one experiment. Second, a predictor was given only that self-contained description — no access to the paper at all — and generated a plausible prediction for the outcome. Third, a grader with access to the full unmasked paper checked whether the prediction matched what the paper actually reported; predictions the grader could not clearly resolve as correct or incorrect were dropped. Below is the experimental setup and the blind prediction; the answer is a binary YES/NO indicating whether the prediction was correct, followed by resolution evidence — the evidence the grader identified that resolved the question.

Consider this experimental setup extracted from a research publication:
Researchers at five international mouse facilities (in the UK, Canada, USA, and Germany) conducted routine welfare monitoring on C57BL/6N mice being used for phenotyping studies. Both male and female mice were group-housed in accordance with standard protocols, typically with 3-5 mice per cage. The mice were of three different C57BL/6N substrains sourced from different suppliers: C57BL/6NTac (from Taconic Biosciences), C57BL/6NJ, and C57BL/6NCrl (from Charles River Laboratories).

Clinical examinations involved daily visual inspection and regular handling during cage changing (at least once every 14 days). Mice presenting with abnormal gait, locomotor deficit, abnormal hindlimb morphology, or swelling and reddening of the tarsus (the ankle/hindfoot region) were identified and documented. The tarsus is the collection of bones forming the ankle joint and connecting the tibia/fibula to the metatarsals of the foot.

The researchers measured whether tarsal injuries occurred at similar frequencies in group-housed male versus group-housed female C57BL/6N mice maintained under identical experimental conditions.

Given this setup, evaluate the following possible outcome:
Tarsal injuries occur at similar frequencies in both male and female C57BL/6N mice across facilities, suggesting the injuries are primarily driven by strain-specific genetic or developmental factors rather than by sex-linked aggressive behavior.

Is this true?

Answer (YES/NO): NO